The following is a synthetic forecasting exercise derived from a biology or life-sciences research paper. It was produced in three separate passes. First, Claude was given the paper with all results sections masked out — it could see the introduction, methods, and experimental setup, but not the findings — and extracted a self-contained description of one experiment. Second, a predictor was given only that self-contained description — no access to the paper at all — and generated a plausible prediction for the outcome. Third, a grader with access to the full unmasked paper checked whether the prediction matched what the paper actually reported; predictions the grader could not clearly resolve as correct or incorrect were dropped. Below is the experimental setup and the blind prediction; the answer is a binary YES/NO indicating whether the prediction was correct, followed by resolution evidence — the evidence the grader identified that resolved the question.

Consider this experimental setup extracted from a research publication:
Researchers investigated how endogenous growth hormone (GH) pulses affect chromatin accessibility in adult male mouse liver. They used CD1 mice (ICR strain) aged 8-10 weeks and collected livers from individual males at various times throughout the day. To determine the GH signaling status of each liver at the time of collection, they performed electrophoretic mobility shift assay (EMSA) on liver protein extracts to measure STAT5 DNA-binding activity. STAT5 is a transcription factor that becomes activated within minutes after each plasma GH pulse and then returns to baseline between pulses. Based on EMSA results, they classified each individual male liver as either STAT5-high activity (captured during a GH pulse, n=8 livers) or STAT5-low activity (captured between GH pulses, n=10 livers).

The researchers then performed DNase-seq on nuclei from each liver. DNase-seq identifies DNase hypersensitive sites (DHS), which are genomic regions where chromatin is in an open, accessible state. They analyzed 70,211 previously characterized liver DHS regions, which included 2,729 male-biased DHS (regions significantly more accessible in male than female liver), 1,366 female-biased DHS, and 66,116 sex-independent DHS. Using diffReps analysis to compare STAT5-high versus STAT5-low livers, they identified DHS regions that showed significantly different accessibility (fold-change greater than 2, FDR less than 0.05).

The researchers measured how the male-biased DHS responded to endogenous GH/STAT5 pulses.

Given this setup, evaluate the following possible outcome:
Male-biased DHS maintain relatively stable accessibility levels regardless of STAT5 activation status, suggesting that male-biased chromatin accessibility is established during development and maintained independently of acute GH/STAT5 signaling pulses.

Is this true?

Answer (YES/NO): NO